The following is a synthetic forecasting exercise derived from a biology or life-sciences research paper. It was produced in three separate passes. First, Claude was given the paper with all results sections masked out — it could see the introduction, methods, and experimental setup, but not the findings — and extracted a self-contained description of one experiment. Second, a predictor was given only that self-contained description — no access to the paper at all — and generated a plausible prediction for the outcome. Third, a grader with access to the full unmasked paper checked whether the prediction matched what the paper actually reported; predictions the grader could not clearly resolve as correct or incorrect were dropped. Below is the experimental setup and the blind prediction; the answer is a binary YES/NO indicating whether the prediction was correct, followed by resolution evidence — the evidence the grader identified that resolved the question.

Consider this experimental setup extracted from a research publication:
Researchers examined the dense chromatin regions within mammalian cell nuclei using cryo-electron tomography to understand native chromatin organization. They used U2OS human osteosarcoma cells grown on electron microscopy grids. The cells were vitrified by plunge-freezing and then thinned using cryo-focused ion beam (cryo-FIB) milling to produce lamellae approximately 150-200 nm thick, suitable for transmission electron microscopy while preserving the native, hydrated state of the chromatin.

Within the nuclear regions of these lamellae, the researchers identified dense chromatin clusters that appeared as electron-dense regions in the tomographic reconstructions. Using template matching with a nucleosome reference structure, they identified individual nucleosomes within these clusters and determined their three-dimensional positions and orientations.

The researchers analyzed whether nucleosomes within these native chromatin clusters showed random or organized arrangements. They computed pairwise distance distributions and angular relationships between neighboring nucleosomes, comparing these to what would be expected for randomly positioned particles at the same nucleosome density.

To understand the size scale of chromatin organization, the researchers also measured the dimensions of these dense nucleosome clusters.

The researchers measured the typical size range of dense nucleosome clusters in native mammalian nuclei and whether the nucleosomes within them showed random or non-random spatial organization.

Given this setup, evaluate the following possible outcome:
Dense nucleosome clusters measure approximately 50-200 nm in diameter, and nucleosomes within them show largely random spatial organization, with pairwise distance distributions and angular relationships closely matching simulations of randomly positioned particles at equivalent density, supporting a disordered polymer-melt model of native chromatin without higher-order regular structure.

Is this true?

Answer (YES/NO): NO